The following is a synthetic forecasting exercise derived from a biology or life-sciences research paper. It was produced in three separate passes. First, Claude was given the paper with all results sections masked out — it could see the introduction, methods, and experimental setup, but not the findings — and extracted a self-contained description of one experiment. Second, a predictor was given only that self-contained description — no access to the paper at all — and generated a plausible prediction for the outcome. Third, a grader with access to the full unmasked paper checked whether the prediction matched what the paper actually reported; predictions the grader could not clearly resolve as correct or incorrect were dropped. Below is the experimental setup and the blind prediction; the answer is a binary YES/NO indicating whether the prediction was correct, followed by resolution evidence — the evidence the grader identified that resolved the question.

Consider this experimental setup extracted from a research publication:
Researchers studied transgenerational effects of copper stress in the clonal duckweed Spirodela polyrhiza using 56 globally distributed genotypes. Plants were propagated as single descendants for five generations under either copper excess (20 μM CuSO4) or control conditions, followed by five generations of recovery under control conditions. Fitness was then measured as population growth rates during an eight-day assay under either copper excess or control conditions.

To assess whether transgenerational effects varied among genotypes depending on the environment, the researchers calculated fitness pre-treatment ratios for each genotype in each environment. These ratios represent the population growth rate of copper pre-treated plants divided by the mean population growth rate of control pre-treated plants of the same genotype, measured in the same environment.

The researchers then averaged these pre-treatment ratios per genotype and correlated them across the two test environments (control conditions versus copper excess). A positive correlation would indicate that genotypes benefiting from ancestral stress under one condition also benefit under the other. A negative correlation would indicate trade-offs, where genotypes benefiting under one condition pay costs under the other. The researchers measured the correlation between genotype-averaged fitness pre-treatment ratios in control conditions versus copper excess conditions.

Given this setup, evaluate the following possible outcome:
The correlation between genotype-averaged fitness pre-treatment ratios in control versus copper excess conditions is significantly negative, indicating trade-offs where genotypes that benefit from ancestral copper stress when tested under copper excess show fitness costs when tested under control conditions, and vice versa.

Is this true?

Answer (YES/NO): NO